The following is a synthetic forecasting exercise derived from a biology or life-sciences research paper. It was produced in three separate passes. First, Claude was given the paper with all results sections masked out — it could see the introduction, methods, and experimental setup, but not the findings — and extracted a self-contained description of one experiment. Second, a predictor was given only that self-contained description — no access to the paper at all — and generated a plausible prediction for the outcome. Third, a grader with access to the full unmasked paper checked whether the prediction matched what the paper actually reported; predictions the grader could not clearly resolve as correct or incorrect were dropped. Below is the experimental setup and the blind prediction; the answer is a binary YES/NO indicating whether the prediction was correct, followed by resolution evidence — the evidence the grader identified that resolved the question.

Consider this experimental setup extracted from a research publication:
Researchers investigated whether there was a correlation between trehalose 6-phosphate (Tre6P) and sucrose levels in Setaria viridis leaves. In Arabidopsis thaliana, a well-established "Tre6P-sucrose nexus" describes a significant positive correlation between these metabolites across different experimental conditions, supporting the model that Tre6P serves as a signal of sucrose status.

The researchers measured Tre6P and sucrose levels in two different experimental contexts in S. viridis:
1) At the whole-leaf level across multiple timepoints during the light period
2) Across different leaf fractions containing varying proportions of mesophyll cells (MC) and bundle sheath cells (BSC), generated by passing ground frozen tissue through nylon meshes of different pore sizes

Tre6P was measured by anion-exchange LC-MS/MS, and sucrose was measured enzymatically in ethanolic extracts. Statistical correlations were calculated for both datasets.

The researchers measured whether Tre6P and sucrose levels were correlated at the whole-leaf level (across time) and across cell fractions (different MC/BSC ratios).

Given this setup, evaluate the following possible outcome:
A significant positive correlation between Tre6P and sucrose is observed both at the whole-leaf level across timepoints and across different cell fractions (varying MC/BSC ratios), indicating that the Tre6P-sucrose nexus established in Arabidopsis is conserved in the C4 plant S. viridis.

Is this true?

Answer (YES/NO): NO